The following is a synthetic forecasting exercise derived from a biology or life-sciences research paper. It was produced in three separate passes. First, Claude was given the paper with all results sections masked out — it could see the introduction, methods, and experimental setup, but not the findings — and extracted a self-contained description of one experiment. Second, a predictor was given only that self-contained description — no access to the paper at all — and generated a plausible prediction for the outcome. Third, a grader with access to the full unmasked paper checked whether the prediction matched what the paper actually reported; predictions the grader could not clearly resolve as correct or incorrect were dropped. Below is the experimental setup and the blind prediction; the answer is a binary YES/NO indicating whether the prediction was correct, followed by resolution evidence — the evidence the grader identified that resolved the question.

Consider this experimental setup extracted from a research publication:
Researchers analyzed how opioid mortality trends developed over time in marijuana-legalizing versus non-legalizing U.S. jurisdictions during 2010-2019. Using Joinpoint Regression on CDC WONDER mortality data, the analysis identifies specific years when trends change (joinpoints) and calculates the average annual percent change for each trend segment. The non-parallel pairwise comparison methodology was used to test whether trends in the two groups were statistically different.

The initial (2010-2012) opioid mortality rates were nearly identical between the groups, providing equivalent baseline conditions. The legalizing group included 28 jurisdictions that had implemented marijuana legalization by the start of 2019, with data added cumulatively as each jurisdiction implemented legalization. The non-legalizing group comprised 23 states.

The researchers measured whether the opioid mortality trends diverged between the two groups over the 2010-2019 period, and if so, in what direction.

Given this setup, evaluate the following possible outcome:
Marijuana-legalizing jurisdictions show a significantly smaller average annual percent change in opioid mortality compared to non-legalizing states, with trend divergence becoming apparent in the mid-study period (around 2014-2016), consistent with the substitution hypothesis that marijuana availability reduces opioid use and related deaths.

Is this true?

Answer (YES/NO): NO